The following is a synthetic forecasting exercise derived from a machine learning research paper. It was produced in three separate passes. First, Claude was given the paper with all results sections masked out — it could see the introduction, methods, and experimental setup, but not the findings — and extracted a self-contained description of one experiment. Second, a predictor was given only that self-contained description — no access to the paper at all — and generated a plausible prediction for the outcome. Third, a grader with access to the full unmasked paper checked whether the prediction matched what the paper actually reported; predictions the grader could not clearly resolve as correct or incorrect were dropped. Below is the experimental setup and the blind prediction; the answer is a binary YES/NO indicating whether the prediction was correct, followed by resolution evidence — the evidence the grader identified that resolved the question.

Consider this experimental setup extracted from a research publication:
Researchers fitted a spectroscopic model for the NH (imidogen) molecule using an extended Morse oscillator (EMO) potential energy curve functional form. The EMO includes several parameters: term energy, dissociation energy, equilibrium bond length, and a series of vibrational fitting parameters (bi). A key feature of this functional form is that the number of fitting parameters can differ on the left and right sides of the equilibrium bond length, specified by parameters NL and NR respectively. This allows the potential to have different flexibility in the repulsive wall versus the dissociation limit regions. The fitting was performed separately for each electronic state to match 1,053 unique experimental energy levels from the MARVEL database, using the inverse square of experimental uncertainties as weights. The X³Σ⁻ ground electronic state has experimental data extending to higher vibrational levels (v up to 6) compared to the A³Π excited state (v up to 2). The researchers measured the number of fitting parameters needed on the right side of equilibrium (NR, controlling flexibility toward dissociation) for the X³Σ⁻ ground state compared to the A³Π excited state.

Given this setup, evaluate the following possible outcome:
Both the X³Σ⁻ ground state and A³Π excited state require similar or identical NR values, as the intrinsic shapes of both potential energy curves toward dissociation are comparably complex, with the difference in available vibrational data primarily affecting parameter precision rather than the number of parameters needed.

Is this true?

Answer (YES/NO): NO